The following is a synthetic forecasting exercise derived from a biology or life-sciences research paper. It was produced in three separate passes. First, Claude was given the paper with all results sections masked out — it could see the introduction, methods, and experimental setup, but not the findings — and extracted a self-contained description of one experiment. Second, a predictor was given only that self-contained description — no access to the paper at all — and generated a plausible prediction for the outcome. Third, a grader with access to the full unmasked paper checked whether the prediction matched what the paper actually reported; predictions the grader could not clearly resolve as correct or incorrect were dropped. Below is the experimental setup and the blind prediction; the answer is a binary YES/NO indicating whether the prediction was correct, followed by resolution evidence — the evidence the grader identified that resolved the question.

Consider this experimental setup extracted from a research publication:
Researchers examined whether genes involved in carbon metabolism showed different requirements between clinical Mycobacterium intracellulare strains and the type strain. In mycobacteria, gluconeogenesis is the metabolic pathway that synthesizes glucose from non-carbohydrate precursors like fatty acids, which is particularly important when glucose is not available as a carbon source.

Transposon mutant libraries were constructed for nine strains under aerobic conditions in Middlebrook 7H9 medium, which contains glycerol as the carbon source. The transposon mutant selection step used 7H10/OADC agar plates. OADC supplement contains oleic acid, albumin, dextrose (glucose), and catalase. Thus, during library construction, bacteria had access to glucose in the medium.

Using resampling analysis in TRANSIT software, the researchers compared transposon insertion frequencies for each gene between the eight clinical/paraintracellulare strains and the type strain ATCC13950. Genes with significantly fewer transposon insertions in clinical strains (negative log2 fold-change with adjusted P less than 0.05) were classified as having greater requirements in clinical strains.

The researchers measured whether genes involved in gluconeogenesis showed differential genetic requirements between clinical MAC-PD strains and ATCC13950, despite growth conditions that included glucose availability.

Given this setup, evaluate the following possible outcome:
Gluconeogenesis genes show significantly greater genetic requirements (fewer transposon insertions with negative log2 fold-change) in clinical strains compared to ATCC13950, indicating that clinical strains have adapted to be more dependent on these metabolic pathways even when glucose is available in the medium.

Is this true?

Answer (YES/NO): YES